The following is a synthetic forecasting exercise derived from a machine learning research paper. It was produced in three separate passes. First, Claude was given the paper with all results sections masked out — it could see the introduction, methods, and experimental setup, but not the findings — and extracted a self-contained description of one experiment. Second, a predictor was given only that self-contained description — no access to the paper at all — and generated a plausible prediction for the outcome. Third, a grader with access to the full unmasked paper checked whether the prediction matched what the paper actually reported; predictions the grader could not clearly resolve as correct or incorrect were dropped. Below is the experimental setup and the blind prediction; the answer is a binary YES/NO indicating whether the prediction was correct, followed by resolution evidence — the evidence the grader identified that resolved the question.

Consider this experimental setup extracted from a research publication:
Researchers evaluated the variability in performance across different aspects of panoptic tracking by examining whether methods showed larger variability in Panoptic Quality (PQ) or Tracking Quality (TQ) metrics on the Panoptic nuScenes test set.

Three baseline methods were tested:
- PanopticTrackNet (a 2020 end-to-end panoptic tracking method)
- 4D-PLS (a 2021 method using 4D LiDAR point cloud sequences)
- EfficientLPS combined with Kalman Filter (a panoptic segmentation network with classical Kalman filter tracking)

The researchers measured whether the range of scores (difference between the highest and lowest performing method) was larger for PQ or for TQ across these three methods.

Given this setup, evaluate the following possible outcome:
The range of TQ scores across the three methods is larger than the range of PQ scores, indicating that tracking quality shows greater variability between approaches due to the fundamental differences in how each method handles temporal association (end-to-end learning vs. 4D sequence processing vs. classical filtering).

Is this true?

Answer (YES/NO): YES